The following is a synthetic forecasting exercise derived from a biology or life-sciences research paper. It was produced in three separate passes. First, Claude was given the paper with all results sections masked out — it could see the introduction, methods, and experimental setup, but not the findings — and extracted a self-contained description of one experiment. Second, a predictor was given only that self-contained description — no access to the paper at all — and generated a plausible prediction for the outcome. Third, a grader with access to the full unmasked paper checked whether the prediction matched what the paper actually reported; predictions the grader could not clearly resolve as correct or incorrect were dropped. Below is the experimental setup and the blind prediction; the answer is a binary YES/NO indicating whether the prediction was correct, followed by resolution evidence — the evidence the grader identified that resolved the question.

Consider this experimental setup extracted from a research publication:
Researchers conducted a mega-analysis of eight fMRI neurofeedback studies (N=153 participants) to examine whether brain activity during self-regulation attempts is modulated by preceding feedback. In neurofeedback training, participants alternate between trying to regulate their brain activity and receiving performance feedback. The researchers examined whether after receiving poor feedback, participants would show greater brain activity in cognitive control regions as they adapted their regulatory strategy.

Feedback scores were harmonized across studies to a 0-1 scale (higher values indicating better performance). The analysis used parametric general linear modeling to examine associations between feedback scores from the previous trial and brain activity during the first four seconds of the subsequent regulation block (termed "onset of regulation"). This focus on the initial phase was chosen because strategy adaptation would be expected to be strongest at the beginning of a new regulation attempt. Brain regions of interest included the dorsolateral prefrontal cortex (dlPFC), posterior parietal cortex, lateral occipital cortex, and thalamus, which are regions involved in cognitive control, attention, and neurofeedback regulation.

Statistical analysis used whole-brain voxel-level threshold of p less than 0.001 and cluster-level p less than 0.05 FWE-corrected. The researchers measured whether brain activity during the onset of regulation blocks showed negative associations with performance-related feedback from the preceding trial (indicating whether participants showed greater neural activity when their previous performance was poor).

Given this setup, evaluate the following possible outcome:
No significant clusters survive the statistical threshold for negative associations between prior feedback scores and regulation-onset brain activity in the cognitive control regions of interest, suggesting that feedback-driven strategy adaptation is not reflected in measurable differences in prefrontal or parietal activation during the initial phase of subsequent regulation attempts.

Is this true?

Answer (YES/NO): YES